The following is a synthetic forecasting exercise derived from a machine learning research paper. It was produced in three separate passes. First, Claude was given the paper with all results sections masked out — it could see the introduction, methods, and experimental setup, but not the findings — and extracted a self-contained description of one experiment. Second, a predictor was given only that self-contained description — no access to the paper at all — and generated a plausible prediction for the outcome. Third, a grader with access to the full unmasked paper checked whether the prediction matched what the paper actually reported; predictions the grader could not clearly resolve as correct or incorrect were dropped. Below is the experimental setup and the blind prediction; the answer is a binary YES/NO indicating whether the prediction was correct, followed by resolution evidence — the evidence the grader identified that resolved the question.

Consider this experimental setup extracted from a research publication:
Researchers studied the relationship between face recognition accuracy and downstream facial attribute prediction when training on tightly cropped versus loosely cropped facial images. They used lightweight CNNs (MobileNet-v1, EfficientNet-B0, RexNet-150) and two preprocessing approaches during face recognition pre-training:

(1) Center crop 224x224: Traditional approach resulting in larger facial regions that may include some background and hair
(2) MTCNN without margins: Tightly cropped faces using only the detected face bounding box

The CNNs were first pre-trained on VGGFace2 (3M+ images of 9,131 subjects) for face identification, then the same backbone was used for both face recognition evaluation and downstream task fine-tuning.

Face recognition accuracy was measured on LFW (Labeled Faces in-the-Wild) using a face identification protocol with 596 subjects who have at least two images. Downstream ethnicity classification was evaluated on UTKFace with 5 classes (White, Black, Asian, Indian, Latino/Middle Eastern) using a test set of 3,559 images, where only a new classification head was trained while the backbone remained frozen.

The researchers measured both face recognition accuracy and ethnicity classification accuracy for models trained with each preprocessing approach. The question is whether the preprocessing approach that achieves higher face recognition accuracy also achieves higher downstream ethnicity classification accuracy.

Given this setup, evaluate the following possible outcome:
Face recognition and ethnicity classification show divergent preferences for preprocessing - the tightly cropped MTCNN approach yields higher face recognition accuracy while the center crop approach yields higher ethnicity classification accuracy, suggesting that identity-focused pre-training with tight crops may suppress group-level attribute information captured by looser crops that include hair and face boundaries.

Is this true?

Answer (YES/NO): NO